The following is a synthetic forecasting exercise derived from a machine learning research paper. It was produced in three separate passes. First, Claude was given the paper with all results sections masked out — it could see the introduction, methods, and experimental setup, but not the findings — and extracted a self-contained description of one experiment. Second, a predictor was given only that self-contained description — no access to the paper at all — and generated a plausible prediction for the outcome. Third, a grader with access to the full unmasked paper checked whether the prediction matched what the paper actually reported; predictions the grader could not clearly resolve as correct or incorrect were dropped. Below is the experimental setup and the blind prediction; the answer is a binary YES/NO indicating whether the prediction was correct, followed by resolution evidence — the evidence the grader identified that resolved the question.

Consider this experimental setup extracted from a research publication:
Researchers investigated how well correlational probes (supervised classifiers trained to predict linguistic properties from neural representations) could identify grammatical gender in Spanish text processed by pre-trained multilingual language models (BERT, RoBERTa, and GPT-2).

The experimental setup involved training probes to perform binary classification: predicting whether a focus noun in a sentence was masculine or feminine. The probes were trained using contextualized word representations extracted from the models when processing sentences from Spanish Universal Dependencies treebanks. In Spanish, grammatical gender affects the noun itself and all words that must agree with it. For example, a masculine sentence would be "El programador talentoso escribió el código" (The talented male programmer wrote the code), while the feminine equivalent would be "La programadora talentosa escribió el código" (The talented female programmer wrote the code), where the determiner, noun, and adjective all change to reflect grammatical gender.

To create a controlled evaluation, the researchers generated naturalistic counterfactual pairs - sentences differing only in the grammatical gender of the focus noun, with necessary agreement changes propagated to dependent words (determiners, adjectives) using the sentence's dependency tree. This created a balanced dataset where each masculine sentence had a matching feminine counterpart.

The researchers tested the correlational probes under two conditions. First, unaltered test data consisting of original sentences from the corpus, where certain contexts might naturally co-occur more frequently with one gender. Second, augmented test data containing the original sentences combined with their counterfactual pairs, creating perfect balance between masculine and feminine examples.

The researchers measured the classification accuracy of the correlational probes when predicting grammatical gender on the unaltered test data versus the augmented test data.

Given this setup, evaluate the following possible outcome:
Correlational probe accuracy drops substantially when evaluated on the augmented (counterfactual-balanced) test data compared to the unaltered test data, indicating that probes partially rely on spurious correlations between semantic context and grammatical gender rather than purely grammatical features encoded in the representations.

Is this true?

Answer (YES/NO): YES